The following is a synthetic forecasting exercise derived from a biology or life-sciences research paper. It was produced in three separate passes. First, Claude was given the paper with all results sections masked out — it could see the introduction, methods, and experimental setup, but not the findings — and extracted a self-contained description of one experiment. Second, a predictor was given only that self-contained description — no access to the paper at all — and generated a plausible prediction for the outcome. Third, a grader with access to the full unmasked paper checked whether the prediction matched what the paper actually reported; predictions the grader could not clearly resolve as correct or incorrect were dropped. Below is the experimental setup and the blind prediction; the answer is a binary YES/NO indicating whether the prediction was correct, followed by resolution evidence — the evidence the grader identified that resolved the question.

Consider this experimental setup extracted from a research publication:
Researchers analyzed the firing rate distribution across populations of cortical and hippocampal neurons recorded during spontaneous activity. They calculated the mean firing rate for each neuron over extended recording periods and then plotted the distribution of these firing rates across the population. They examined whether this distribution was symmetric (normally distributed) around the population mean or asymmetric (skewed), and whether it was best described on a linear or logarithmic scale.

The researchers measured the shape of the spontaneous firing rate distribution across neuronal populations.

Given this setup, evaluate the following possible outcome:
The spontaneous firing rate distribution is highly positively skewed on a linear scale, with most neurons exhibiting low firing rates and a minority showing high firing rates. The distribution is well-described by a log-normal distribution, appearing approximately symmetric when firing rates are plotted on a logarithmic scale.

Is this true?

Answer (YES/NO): YES